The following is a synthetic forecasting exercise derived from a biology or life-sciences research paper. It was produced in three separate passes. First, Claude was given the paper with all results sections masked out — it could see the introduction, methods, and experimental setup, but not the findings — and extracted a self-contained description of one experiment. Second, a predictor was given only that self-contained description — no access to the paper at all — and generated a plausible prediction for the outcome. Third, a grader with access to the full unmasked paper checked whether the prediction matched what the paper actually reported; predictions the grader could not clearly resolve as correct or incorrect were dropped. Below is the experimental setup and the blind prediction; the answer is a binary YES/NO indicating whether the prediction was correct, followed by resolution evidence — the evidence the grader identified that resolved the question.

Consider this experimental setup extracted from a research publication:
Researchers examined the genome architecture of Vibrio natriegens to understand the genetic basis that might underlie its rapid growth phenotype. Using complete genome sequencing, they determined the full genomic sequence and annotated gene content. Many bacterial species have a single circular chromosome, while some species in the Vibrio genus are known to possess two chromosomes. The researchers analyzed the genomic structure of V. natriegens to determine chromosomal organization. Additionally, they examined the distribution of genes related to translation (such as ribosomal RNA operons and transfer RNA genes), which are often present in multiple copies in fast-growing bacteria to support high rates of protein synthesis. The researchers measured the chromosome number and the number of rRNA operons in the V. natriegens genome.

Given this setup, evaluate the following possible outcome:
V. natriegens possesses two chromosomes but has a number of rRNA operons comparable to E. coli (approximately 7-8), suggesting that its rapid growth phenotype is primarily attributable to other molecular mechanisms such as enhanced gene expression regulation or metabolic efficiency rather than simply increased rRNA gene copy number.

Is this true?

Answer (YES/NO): NO